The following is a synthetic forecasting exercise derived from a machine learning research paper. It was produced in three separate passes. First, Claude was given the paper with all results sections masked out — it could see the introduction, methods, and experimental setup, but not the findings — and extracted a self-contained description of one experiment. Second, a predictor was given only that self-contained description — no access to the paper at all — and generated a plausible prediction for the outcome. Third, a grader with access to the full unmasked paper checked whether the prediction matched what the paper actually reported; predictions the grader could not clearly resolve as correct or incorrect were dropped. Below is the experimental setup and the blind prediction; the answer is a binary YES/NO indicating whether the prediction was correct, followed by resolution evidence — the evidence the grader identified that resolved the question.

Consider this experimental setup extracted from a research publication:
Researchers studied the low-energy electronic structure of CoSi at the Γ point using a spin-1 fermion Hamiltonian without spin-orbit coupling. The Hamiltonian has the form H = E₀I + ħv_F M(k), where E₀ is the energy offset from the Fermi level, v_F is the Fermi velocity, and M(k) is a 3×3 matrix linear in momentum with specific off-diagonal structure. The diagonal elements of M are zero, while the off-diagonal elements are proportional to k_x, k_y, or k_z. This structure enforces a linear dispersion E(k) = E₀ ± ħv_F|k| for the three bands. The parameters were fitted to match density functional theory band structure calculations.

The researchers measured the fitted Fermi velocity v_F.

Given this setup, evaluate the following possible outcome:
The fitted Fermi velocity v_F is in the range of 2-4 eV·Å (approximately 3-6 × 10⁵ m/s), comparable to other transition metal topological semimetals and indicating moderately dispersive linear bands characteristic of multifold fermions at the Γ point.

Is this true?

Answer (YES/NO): NO